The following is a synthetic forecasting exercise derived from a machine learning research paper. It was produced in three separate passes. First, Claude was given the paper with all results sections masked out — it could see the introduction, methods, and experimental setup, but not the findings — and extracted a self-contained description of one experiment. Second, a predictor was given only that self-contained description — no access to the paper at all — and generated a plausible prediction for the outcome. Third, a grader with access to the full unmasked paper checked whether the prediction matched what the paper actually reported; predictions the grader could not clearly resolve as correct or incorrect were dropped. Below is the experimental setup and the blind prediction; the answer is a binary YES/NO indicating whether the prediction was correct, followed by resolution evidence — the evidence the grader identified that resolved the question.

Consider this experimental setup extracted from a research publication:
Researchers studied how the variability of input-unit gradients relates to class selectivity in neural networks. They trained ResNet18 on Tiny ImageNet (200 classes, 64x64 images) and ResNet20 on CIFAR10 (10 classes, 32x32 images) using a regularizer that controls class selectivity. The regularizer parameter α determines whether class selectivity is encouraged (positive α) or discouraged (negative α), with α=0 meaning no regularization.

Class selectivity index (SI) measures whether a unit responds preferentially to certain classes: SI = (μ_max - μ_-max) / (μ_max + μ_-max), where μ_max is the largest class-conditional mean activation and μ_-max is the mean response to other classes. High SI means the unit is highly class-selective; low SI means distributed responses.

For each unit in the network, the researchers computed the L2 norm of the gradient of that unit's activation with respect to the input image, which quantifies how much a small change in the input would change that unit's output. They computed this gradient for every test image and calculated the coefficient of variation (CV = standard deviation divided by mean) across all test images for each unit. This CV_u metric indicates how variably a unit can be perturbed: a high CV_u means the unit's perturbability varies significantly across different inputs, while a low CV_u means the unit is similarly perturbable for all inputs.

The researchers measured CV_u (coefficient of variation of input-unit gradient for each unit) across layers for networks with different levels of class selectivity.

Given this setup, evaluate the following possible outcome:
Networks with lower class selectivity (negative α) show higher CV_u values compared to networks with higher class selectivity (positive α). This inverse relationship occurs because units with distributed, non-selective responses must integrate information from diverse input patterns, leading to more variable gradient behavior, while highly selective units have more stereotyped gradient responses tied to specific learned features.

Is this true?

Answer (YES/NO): NO